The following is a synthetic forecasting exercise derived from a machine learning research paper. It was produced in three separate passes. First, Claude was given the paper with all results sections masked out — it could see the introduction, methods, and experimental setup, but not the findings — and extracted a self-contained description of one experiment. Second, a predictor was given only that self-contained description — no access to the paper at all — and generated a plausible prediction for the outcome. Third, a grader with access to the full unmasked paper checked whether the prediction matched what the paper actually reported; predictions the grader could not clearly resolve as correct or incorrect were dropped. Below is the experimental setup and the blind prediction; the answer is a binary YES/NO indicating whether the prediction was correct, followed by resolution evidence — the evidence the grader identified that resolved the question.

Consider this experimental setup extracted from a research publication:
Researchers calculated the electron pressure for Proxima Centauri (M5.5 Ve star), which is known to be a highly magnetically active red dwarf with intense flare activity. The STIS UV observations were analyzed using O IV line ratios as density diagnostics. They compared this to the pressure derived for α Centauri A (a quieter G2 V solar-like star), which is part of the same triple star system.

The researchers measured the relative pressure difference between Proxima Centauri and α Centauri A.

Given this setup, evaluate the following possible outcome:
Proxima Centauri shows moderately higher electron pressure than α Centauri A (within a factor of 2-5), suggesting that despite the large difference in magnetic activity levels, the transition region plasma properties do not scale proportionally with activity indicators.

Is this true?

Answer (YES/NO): NO